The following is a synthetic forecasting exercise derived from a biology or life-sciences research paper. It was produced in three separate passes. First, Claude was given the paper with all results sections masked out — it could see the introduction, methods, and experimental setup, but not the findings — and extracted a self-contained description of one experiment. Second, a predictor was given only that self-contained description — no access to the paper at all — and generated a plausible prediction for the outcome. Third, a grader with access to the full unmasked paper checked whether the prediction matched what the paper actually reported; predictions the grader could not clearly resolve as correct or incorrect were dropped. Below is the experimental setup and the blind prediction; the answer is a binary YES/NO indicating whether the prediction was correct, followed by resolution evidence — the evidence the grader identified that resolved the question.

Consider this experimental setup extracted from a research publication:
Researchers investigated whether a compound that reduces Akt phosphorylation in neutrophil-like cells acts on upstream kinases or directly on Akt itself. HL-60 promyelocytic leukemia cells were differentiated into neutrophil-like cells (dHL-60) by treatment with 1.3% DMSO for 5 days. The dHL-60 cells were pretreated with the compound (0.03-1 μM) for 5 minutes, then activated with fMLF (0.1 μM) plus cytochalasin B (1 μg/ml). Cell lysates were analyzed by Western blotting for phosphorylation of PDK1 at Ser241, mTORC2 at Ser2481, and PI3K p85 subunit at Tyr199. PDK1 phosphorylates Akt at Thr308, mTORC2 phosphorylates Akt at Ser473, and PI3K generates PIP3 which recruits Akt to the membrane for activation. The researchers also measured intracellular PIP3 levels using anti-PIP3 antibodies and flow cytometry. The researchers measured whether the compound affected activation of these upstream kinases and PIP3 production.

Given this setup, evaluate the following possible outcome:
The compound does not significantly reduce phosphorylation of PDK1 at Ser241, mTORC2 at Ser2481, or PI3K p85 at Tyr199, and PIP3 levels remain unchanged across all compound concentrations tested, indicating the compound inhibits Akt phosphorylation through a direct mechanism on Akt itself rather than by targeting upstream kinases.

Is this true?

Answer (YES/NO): YES